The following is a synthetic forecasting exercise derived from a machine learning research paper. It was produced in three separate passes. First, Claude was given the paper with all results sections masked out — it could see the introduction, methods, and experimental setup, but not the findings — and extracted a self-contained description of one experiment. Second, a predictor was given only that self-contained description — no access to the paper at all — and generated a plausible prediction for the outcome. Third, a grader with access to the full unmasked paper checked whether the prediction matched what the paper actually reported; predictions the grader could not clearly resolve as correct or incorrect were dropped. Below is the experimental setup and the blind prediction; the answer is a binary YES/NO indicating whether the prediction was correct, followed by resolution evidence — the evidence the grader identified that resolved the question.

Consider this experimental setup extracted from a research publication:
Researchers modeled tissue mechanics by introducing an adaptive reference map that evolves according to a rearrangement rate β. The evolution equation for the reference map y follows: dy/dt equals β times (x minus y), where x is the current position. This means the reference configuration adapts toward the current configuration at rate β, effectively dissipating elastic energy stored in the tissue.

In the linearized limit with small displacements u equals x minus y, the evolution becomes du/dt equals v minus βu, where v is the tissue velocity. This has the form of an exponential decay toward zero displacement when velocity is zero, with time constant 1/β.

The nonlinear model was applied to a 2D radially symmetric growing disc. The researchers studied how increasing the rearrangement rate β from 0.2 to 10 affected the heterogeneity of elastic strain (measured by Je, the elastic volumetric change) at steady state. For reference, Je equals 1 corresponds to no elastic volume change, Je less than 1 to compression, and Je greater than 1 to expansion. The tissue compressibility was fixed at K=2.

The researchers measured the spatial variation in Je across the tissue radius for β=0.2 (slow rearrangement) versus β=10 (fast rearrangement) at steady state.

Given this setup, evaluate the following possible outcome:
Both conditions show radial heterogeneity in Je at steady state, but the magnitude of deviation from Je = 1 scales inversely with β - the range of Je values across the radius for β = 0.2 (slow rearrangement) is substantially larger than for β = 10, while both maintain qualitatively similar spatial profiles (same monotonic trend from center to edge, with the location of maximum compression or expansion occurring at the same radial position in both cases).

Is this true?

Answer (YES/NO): NO